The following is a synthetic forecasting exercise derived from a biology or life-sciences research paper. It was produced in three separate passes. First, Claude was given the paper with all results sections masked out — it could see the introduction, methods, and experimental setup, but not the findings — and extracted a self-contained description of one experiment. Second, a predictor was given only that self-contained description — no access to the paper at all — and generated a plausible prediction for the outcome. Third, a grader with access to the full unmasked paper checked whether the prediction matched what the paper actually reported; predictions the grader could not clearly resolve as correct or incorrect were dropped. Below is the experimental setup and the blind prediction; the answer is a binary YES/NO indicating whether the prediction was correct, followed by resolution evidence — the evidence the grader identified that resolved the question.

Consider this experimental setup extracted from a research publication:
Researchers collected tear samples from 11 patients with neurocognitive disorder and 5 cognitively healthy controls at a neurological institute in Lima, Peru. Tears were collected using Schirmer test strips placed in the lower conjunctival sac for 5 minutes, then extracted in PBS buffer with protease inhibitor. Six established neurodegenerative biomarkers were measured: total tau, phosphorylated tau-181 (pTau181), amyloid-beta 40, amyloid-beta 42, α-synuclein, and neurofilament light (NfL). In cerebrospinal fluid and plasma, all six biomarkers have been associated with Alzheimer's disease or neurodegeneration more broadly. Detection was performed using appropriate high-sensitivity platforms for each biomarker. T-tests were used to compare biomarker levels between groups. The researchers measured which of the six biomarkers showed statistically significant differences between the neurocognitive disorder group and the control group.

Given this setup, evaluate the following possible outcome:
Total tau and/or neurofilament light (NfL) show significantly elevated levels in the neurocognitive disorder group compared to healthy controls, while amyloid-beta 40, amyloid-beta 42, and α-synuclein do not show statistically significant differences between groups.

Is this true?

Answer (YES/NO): NO